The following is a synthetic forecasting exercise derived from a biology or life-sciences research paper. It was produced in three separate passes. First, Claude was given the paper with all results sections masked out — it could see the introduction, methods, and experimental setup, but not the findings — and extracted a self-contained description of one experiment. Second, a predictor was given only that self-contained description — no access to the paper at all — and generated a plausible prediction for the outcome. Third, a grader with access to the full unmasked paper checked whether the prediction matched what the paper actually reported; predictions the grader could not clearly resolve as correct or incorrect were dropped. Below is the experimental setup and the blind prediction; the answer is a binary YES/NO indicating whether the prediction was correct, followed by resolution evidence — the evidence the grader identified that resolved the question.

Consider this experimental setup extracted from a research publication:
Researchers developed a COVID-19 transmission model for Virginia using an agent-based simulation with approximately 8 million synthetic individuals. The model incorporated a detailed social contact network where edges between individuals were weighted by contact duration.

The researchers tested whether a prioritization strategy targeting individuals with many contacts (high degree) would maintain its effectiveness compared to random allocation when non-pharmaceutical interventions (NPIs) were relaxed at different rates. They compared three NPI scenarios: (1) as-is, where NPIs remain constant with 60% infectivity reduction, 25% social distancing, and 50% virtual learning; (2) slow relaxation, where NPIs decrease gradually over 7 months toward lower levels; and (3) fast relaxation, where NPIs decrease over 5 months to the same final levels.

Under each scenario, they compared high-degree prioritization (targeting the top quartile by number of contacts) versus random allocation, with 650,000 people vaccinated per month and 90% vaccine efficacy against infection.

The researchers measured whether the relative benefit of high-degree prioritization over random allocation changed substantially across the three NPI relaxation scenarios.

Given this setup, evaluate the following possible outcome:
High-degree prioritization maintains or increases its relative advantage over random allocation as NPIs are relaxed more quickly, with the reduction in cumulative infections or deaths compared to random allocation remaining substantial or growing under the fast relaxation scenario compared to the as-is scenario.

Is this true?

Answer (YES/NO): YES